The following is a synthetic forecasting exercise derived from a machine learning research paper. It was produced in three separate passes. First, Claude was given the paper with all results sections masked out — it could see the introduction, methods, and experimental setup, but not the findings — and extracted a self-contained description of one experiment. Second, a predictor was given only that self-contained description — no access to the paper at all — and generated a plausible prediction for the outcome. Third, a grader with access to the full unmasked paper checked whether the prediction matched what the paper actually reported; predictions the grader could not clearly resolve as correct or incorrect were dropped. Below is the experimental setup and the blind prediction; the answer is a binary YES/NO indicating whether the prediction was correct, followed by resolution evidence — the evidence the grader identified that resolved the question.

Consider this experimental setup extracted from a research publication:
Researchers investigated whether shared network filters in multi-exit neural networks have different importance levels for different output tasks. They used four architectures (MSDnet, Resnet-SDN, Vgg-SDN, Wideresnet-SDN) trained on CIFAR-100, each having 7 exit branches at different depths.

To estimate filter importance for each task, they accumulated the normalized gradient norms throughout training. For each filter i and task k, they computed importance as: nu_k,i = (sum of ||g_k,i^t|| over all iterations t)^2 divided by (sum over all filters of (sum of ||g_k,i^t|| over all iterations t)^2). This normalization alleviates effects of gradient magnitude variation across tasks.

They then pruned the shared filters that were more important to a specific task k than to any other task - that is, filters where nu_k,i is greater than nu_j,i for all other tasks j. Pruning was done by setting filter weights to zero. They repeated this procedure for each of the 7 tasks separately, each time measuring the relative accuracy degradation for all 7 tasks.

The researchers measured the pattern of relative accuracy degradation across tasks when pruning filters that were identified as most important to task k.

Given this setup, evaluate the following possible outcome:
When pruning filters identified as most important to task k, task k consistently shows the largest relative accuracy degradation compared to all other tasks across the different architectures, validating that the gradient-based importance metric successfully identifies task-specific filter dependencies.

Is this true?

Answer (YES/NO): YES